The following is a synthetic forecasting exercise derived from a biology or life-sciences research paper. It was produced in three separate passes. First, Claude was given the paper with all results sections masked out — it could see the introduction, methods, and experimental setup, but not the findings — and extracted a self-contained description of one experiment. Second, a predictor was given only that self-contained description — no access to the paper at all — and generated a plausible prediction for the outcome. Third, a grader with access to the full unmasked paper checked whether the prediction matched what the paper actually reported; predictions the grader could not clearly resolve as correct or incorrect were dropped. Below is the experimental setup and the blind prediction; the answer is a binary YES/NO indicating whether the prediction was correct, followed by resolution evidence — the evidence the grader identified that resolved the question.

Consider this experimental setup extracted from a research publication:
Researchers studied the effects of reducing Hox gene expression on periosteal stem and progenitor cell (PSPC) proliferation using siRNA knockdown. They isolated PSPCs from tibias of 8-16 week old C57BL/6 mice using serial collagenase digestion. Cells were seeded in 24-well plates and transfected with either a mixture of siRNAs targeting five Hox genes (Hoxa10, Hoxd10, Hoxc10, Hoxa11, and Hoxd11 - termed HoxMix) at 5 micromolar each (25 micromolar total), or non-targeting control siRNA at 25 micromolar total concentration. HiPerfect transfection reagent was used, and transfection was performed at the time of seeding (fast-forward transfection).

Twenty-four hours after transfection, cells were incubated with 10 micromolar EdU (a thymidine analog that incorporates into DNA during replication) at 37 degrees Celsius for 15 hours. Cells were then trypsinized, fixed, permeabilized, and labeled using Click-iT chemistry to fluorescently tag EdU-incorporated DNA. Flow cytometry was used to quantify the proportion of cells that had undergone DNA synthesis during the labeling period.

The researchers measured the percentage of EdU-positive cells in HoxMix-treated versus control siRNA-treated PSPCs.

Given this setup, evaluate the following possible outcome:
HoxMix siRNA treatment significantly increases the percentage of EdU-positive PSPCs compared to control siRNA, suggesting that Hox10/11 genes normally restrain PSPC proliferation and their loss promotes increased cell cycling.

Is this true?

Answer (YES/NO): NO